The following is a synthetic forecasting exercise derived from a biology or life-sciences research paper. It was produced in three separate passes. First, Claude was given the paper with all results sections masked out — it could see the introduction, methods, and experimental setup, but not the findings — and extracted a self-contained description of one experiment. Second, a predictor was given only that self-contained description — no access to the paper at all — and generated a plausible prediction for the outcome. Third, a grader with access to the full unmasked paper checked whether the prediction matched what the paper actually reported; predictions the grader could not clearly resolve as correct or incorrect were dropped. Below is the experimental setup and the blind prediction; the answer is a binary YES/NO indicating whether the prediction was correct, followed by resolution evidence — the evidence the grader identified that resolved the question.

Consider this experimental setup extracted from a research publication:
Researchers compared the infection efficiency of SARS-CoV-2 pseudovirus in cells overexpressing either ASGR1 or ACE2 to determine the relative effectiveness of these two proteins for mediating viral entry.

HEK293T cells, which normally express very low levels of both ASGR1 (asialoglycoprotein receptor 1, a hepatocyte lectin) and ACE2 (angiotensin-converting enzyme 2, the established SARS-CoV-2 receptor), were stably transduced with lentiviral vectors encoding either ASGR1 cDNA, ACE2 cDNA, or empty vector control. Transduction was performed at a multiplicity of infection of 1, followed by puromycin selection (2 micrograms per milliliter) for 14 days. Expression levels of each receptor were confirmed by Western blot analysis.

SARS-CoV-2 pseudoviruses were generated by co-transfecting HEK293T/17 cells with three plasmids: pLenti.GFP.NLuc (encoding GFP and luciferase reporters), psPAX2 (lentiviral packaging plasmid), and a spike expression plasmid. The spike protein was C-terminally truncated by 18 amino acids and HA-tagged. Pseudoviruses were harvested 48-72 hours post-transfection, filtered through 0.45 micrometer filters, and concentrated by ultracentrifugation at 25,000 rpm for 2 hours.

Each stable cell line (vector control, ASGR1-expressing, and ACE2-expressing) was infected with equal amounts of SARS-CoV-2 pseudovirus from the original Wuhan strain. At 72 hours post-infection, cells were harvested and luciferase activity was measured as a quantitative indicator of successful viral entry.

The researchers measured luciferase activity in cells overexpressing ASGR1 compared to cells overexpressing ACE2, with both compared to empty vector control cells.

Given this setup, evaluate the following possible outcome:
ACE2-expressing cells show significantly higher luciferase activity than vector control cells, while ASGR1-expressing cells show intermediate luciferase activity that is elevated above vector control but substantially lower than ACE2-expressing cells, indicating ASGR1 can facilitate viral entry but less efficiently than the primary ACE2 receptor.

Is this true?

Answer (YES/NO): NO